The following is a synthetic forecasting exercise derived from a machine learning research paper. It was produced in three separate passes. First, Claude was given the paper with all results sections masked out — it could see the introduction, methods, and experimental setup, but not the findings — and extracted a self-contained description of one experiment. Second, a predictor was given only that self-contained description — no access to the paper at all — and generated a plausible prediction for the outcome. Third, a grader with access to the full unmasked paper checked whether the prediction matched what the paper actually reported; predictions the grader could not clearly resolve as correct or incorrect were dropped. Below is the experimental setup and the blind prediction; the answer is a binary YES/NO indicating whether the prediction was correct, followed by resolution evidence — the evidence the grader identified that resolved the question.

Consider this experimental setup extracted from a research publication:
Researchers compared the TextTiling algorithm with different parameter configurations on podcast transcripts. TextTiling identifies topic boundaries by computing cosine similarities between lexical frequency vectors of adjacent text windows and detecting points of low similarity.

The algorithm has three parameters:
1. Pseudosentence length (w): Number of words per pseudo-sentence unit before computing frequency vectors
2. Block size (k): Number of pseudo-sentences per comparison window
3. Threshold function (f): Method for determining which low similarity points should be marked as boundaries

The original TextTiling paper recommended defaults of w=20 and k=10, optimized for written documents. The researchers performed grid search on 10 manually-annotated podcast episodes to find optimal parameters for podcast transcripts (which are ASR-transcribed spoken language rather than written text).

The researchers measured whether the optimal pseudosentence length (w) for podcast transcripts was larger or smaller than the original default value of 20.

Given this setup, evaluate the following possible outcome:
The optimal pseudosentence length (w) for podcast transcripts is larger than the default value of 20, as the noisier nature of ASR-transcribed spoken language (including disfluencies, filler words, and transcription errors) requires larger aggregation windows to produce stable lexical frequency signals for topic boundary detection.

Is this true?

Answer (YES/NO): YES